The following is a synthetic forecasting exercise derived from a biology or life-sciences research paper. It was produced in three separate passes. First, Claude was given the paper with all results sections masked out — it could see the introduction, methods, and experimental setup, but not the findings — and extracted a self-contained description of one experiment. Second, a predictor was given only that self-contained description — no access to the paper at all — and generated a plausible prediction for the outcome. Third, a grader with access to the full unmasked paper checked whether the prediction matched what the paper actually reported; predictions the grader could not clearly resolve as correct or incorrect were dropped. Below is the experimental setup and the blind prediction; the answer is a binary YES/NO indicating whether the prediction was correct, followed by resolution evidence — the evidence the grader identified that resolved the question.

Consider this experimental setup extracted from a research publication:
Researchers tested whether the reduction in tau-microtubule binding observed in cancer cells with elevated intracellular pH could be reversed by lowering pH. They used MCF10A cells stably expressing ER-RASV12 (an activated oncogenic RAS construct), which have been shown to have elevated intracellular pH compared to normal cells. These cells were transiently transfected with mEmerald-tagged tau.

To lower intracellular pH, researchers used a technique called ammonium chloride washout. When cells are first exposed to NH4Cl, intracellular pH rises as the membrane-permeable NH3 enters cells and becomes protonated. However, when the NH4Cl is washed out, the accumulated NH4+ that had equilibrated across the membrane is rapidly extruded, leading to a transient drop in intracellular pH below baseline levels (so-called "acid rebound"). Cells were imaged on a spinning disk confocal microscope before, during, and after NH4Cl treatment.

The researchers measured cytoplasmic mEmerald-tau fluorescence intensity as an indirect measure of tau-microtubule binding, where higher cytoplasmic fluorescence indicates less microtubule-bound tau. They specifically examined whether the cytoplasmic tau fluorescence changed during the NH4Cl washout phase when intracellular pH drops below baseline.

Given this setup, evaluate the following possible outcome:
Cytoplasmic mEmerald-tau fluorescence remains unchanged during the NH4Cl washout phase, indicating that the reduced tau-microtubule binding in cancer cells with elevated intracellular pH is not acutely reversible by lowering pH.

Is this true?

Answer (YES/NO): NO